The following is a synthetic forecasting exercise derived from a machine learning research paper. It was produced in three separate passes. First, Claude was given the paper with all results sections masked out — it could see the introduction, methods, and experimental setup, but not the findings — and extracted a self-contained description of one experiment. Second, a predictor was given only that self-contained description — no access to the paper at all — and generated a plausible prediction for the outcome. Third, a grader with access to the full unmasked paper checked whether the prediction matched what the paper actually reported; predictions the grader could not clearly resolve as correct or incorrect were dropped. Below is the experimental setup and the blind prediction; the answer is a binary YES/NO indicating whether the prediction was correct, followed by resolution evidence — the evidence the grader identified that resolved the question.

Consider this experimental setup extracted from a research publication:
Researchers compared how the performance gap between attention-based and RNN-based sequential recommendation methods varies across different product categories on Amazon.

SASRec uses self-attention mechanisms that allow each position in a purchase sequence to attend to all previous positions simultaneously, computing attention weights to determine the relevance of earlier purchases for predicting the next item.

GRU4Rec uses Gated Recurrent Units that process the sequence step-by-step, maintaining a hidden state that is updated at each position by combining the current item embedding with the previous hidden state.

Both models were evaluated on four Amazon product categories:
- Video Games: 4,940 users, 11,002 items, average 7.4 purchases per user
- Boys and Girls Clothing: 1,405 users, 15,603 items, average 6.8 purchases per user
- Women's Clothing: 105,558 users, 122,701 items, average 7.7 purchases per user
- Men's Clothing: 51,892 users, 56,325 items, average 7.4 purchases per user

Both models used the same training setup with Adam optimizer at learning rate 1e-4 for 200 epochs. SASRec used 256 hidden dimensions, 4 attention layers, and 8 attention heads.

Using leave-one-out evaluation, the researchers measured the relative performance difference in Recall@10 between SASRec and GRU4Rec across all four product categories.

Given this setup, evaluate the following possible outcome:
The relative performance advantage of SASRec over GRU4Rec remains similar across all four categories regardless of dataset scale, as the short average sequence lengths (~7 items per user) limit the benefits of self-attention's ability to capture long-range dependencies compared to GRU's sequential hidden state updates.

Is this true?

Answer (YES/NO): NO